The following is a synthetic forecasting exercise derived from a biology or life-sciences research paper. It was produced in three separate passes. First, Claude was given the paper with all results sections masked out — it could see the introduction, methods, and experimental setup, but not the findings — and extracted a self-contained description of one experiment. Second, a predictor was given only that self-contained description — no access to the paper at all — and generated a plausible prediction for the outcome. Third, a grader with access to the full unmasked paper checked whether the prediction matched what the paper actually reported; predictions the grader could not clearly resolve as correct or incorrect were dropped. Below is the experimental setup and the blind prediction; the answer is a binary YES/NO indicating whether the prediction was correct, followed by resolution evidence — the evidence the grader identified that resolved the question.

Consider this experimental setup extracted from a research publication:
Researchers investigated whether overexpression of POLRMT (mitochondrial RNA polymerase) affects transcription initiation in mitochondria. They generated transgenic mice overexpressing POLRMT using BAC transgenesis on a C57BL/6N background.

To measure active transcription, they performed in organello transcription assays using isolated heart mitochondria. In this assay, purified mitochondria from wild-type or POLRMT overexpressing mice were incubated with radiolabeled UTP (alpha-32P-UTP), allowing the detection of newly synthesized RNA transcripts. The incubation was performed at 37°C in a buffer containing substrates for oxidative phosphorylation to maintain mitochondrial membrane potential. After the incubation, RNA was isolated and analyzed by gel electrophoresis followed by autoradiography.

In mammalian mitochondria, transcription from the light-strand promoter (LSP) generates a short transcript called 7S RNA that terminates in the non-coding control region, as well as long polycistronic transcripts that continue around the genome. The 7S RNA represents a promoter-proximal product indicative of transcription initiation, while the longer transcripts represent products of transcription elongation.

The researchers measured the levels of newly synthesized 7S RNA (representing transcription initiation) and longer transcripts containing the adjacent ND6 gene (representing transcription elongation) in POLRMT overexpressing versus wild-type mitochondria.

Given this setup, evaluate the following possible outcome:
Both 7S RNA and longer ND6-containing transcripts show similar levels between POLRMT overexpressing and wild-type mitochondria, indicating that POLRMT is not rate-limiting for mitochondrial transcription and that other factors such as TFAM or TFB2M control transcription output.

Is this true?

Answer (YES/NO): NO